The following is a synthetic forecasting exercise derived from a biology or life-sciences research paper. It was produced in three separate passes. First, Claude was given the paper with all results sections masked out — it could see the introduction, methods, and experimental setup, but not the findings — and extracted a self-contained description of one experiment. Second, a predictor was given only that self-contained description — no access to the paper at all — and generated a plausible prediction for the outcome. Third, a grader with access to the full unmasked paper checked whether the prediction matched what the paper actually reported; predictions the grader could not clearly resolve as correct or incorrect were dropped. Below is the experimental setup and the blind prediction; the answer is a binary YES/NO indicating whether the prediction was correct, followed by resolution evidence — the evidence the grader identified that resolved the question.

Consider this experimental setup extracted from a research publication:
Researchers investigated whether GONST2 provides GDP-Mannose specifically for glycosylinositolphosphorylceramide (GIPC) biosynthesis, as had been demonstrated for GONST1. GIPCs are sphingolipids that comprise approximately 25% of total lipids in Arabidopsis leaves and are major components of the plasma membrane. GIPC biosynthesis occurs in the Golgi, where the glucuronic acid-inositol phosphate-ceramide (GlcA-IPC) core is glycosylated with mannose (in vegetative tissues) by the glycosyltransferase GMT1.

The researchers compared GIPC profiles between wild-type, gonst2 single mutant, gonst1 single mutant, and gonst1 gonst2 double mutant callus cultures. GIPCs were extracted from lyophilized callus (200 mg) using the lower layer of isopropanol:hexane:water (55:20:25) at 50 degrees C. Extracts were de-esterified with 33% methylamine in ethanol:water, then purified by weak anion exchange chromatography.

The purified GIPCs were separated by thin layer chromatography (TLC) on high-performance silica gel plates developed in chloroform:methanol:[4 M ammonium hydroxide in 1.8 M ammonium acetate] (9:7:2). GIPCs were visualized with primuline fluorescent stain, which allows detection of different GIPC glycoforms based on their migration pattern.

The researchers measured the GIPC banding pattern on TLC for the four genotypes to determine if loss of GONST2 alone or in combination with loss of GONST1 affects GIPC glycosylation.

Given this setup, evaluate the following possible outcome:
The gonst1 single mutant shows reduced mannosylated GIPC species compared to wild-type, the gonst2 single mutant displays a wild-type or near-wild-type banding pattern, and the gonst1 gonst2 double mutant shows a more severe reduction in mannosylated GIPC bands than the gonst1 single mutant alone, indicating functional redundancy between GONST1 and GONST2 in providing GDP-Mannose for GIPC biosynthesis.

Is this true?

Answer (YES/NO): YES